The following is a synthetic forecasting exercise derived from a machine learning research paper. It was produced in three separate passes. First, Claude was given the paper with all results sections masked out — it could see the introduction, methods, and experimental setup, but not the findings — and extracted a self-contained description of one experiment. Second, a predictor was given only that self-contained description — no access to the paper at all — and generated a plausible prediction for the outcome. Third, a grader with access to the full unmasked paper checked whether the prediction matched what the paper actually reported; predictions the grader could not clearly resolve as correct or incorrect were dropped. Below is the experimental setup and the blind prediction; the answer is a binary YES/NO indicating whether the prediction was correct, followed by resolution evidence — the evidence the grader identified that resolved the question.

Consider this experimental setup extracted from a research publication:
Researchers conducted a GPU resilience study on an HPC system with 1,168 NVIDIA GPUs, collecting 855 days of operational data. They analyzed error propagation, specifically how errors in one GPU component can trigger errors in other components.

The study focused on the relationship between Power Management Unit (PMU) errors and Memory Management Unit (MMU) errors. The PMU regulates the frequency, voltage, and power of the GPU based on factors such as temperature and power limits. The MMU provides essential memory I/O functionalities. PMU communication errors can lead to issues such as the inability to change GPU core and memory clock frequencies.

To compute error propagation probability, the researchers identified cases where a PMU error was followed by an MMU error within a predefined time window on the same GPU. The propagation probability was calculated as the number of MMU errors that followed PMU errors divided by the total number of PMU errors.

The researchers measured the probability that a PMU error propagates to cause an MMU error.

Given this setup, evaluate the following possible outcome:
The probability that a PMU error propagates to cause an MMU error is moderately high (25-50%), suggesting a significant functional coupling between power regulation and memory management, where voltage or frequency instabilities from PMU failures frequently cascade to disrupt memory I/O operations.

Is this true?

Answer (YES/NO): NO